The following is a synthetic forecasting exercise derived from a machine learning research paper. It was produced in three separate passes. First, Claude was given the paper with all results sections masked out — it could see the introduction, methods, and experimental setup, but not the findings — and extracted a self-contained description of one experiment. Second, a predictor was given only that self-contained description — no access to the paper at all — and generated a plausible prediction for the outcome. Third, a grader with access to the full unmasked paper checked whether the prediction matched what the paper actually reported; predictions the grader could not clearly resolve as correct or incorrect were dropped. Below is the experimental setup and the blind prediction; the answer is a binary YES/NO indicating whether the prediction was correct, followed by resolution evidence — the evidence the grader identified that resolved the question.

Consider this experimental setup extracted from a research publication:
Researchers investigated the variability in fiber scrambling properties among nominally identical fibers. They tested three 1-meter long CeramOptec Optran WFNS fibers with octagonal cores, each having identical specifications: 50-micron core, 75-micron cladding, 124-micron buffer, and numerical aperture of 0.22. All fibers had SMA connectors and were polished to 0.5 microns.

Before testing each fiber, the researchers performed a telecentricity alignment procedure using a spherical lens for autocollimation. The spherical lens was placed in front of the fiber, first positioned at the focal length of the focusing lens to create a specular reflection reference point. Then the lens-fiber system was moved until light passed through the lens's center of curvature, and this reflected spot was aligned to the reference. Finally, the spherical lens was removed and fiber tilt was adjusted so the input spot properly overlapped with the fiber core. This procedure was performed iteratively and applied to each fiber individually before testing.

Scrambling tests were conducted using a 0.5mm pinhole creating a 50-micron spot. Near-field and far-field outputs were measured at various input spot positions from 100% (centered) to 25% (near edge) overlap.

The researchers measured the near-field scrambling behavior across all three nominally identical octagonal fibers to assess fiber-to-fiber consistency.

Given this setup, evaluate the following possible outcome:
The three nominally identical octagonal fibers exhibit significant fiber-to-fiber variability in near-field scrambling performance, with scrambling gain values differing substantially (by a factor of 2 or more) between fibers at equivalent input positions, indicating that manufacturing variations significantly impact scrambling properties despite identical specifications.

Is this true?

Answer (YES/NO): NO